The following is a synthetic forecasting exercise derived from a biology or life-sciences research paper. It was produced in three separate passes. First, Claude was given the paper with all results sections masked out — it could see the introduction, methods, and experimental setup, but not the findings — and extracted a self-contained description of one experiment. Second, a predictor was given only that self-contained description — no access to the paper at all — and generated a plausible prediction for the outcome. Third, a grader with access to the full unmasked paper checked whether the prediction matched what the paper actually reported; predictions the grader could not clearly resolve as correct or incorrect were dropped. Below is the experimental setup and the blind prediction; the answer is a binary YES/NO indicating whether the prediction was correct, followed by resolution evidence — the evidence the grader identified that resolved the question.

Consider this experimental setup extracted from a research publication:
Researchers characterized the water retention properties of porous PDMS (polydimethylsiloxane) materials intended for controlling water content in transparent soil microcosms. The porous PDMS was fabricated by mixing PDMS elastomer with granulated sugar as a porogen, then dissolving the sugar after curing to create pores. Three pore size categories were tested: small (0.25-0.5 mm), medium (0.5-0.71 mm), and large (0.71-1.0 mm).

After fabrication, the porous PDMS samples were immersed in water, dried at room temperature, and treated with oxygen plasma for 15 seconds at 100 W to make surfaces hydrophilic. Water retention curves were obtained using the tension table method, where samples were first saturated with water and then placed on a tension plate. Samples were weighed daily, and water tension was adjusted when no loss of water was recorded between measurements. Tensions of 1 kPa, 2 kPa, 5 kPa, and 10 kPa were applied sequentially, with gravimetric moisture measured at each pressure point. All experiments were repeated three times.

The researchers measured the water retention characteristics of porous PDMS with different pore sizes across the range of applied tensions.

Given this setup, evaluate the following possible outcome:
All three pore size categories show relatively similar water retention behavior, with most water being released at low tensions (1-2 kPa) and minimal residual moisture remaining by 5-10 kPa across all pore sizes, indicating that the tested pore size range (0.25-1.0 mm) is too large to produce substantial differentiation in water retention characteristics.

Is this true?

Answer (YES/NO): NO